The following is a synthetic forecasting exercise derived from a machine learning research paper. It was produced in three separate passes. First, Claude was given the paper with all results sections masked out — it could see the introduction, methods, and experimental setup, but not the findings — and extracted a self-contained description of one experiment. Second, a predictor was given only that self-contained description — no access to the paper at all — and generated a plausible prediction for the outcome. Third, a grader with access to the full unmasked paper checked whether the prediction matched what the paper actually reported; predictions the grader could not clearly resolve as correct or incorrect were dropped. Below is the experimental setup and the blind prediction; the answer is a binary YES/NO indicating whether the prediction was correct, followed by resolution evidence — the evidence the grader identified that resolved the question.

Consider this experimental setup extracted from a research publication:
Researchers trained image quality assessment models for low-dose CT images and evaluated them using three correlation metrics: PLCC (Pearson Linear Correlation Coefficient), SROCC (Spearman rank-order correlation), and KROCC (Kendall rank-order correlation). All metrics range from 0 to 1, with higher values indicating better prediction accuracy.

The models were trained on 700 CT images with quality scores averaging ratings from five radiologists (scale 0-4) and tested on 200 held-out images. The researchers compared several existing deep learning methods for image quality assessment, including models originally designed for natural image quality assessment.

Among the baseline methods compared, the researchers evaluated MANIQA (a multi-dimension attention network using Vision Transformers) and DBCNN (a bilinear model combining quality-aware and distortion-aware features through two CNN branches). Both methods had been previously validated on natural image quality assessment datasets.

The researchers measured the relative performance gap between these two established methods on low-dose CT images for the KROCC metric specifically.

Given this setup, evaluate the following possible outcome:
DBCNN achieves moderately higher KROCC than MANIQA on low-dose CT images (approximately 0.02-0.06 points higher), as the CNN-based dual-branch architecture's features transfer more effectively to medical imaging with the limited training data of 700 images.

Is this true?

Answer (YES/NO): NO